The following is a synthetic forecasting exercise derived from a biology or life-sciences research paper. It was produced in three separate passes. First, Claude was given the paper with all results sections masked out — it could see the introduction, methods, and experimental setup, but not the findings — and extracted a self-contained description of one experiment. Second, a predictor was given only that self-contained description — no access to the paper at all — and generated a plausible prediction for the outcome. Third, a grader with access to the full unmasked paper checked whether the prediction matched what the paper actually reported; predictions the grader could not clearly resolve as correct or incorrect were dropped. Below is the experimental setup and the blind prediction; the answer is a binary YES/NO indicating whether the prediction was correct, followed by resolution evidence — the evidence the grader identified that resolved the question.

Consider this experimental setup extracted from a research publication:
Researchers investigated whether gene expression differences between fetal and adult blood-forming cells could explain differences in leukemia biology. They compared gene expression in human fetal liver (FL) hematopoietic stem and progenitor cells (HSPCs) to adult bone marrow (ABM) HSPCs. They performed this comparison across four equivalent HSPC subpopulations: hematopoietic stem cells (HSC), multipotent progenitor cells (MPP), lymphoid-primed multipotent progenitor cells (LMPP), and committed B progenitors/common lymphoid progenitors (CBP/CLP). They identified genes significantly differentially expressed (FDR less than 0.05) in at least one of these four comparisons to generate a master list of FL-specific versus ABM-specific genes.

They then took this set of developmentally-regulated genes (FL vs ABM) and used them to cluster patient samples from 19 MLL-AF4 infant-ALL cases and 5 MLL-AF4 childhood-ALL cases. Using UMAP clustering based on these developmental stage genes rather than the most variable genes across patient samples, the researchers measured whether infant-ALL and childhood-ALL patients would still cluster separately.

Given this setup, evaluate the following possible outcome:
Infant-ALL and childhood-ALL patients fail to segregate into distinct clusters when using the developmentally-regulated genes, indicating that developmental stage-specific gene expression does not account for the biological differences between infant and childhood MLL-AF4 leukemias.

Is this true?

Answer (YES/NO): NO